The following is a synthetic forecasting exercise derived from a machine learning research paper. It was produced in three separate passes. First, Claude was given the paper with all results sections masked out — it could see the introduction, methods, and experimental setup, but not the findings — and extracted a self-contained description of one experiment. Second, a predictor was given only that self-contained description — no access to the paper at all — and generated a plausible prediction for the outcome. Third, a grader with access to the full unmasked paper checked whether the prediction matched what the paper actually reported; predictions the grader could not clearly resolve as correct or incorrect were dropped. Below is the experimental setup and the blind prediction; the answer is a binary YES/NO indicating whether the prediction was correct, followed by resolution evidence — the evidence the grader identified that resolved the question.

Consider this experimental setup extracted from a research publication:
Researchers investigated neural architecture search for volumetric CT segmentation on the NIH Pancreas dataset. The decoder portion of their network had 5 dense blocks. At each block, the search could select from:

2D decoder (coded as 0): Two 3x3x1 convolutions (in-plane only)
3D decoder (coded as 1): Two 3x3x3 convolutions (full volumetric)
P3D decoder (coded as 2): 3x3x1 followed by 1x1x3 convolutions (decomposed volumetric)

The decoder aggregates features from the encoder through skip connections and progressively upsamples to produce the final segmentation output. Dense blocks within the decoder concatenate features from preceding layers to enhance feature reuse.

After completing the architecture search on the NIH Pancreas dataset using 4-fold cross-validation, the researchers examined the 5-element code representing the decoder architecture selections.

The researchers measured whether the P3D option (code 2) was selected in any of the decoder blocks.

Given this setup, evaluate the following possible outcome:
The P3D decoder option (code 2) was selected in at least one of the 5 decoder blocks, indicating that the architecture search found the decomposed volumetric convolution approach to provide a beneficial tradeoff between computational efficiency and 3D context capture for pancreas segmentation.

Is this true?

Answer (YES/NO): NO